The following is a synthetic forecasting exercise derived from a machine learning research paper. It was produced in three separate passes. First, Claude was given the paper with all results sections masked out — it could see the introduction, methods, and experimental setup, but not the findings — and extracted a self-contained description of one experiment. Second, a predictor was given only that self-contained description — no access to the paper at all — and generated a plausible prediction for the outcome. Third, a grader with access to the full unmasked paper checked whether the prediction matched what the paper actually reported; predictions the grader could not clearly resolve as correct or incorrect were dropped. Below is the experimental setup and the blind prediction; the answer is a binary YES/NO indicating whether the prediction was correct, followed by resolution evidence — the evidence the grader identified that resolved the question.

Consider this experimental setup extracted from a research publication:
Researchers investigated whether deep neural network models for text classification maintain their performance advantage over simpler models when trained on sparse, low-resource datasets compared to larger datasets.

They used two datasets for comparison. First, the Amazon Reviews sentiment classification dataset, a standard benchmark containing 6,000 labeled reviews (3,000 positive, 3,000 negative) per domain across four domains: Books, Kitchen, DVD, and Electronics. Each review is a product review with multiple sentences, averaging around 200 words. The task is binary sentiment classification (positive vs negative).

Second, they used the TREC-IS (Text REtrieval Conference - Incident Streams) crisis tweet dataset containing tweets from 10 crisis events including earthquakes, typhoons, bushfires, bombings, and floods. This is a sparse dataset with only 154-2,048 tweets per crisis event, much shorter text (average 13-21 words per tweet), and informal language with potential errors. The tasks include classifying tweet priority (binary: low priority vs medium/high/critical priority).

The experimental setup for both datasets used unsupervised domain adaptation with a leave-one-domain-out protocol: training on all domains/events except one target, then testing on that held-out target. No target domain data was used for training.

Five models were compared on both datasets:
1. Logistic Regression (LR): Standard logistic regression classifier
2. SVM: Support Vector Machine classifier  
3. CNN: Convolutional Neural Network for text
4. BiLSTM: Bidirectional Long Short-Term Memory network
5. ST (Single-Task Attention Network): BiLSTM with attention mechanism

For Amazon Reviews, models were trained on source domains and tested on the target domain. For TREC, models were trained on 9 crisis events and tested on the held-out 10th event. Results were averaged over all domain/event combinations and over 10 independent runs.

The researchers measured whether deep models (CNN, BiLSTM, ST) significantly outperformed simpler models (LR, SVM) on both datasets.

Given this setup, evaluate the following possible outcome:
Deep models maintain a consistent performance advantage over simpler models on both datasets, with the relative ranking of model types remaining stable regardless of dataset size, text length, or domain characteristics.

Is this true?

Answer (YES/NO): NO